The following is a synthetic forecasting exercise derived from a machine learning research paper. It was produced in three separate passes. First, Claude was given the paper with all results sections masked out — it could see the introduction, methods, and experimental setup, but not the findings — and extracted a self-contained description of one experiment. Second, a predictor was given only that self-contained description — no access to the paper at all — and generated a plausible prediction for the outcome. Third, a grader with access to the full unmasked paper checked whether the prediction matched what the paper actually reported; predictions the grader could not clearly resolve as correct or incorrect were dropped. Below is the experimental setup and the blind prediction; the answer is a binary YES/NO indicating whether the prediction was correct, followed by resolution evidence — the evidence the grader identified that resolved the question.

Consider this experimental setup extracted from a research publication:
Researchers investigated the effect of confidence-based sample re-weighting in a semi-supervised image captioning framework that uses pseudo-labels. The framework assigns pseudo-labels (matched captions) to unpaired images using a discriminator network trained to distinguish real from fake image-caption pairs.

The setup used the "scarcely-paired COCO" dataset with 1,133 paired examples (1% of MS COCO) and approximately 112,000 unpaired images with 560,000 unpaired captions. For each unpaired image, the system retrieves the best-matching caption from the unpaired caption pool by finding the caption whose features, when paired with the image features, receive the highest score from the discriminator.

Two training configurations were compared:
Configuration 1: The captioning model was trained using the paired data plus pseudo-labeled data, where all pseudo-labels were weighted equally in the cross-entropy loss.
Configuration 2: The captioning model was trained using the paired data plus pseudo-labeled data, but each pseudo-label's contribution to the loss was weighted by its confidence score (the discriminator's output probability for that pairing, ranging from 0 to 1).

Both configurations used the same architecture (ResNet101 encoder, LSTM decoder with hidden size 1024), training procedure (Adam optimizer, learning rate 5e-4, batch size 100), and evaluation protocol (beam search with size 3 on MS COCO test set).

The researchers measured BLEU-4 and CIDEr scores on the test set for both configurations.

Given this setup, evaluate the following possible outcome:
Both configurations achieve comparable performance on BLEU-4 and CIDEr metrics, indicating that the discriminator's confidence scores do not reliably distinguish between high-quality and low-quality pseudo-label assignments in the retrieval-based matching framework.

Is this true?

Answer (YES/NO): NO